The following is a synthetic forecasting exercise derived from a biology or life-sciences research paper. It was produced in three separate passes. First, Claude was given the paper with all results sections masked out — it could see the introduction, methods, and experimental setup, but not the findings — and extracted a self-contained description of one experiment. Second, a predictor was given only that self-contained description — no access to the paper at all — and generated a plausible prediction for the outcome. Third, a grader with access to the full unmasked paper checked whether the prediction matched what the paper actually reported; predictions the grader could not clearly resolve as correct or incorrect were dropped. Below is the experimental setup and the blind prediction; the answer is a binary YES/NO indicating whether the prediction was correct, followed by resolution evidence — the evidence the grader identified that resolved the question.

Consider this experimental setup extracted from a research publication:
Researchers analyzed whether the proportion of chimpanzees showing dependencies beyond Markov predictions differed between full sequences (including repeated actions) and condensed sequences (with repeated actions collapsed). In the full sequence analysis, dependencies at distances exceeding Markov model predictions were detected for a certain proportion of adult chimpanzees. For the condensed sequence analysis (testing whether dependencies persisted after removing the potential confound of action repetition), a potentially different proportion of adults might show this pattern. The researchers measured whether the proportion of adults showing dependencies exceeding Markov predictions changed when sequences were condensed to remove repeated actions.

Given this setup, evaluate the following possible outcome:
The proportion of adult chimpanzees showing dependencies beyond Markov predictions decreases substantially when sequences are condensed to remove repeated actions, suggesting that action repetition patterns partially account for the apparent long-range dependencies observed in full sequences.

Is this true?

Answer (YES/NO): NO